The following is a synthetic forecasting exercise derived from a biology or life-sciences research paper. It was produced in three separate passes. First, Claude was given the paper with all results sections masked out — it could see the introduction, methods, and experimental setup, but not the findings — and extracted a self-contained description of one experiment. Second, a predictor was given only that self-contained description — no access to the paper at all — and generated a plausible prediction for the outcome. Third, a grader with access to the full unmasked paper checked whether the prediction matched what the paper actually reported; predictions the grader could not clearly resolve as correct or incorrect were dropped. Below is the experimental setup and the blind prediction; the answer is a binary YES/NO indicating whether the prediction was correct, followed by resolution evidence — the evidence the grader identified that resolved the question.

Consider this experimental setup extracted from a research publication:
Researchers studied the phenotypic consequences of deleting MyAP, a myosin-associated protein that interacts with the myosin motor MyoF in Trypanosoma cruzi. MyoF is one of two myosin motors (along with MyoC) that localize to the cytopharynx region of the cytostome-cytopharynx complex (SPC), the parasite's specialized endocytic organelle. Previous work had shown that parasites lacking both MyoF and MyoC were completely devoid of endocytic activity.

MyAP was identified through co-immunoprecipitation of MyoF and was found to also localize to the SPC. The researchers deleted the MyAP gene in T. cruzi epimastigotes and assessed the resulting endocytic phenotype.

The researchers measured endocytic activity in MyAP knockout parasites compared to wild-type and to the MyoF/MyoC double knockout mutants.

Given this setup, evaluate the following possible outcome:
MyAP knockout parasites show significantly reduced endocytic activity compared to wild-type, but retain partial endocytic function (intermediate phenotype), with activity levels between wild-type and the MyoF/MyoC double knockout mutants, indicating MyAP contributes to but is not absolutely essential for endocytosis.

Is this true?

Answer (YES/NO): NO